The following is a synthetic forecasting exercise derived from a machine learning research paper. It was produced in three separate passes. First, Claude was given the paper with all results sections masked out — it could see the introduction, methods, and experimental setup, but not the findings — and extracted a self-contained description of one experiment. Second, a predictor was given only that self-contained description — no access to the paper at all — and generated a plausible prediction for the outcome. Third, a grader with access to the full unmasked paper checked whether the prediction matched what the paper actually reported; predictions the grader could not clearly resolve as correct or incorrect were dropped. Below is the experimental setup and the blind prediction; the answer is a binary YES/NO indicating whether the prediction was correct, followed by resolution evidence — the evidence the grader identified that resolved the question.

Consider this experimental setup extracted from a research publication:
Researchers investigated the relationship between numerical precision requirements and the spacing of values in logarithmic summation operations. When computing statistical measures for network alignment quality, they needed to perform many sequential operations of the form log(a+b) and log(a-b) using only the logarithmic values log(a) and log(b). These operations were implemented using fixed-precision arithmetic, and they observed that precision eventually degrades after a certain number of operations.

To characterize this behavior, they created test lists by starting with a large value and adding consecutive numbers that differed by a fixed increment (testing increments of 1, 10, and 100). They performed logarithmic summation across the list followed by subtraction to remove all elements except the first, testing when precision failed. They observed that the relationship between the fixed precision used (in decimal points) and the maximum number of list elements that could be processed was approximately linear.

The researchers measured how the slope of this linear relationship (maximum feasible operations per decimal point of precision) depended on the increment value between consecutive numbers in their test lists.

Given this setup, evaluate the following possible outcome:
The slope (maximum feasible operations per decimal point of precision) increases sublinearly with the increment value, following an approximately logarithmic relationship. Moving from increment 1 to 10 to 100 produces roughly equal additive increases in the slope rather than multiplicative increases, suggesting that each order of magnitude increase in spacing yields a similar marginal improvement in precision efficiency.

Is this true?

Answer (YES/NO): NO